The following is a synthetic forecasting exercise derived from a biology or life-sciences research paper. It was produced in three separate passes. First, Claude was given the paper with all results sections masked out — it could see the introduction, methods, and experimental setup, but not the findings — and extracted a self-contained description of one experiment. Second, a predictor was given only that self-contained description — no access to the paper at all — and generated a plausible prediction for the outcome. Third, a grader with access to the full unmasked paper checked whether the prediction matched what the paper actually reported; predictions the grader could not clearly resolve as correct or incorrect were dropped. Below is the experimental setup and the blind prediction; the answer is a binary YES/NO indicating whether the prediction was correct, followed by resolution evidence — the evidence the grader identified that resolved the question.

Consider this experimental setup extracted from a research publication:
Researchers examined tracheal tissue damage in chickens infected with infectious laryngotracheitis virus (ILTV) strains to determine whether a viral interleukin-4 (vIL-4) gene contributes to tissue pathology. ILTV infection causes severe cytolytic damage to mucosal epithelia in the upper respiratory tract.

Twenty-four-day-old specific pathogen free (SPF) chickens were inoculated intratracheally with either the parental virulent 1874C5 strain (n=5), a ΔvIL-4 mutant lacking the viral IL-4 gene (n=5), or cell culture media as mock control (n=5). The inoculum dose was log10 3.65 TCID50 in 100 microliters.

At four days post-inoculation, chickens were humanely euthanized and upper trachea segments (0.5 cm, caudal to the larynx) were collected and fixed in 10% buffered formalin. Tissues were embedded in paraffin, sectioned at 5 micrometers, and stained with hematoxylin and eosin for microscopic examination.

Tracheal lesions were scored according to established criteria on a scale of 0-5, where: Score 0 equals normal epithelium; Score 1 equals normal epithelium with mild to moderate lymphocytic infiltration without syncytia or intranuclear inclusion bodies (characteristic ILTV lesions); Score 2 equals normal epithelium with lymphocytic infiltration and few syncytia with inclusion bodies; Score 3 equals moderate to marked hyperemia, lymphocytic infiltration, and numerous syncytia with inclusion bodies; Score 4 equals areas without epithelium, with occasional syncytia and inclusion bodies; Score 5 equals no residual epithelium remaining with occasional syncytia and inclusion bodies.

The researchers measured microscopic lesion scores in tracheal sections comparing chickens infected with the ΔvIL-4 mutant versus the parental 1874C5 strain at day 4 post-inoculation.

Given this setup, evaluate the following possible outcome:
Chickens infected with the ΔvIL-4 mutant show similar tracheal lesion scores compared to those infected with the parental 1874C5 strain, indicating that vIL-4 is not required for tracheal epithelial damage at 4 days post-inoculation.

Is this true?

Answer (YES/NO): NO